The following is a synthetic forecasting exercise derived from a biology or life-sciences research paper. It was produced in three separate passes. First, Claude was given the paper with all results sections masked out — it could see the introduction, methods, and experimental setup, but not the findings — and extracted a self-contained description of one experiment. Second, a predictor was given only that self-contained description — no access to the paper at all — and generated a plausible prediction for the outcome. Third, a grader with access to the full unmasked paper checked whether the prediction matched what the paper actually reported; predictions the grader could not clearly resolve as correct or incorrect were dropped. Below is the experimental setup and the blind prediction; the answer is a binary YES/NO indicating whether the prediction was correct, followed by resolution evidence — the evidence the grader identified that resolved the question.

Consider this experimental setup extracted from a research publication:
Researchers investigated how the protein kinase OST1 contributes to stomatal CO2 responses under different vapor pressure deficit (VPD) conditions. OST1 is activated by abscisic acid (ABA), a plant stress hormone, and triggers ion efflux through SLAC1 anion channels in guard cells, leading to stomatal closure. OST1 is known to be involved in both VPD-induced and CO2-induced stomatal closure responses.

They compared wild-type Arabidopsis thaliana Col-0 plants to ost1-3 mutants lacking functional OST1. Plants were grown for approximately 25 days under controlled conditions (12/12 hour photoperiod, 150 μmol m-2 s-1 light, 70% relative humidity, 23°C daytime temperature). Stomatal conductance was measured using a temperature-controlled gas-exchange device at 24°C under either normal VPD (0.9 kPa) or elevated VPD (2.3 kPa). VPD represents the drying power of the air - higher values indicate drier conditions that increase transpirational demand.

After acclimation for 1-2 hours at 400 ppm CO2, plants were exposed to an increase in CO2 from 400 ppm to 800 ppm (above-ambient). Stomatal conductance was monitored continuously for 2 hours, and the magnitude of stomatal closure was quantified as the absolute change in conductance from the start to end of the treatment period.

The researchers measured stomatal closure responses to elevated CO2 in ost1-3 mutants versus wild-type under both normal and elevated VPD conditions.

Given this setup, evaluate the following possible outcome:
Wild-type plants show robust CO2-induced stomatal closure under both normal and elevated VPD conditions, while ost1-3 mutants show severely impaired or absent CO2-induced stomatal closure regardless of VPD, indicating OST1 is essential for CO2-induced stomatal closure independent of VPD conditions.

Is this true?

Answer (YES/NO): NO